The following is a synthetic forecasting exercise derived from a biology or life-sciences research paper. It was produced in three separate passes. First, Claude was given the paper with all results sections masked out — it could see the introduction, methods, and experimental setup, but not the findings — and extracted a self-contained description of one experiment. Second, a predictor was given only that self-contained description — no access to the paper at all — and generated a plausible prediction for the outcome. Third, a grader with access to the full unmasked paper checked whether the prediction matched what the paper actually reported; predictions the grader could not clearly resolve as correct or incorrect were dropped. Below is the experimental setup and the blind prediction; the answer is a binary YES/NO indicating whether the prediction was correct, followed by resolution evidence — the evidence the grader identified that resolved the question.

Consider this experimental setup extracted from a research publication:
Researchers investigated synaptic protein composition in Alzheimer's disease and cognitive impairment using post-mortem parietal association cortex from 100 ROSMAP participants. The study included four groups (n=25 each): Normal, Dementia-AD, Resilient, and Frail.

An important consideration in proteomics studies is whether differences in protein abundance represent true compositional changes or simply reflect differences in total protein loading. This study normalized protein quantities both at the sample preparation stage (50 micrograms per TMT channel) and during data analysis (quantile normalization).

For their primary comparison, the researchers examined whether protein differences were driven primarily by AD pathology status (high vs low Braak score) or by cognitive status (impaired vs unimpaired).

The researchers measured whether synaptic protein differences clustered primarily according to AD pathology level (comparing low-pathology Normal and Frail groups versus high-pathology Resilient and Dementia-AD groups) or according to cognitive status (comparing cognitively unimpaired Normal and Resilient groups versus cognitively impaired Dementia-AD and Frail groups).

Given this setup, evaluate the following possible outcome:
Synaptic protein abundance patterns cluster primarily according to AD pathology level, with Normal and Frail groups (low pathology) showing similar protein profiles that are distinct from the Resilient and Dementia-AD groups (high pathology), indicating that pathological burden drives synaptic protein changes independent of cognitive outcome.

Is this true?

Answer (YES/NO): NO